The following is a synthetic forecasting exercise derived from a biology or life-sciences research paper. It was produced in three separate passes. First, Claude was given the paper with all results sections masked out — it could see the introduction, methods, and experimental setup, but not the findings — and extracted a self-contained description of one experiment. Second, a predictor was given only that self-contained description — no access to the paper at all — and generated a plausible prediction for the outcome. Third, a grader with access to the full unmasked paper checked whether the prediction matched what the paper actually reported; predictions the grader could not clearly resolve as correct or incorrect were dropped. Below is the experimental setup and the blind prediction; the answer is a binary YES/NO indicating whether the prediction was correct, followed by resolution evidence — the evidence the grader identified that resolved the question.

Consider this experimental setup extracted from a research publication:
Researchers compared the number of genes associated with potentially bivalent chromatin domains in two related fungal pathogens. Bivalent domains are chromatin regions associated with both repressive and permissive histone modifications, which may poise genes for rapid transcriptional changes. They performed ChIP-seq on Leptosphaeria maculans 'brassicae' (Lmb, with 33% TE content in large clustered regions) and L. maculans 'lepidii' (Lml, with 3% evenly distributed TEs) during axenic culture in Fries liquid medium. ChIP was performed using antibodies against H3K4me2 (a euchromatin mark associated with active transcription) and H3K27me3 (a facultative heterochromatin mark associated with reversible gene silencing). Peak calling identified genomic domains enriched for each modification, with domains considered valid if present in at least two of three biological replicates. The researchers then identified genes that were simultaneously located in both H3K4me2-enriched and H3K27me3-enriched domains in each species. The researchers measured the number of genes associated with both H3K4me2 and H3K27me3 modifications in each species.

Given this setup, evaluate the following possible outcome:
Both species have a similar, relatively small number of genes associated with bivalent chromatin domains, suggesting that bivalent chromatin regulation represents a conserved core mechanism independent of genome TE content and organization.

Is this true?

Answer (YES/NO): NO